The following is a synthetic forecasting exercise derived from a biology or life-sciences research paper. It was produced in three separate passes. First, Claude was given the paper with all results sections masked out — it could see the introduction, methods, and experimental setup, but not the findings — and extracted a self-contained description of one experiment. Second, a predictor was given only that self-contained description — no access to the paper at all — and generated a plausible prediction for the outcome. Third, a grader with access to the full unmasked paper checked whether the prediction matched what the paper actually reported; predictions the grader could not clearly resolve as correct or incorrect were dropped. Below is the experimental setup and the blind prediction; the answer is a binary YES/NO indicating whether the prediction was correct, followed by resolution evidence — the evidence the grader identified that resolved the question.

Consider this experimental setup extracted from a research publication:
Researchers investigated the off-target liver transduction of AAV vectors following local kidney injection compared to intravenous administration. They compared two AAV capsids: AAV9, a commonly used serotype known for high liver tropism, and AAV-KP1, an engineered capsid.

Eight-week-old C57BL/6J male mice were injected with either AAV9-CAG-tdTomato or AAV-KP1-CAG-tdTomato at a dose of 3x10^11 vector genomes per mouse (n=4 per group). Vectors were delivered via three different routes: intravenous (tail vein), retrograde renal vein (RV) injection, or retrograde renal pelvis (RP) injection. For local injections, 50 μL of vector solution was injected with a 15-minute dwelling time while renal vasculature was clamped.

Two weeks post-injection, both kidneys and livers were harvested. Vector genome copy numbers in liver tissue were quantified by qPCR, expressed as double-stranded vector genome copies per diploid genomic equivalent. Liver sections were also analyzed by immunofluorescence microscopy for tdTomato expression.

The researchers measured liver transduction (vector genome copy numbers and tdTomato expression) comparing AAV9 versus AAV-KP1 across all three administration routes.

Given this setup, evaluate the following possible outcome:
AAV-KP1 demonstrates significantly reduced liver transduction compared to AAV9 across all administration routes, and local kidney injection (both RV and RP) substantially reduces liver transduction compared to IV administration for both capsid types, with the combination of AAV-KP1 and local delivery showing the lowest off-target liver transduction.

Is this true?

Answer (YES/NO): NO